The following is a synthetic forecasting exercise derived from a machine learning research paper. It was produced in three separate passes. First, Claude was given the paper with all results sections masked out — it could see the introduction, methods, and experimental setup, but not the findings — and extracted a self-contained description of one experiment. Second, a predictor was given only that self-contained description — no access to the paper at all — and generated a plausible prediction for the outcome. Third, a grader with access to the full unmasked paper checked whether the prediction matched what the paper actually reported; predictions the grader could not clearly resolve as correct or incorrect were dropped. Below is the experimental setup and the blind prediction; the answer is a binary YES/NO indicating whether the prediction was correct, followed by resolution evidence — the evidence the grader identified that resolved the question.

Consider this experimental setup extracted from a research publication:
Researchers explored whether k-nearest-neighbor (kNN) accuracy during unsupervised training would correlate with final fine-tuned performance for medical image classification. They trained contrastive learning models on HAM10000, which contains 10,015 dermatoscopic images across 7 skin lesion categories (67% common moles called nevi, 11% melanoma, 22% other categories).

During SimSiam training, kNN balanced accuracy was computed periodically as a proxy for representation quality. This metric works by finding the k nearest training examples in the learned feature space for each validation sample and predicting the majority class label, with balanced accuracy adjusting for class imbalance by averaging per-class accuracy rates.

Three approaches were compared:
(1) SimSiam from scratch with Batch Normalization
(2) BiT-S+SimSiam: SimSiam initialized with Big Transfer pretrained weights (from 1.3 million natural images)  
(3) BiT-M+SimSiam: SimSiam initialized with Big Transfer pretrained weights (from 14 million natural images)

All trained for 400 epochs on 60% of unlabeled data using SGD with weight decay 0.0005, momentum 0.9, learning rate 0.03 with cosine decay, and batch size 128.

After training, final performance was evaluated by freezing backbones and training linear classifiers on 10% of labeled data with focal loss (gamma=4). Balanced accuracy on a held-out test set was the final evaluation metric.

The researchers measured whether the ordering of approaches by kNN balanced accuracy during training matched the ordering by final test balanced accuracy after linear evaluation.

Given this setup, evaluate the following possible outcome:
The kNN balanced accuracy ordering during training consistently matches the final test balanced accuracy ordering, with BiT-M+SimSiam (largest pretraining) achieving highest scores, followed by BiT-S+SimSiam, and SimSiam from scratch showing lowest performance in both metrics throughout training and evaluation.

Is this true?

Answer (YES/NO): NO